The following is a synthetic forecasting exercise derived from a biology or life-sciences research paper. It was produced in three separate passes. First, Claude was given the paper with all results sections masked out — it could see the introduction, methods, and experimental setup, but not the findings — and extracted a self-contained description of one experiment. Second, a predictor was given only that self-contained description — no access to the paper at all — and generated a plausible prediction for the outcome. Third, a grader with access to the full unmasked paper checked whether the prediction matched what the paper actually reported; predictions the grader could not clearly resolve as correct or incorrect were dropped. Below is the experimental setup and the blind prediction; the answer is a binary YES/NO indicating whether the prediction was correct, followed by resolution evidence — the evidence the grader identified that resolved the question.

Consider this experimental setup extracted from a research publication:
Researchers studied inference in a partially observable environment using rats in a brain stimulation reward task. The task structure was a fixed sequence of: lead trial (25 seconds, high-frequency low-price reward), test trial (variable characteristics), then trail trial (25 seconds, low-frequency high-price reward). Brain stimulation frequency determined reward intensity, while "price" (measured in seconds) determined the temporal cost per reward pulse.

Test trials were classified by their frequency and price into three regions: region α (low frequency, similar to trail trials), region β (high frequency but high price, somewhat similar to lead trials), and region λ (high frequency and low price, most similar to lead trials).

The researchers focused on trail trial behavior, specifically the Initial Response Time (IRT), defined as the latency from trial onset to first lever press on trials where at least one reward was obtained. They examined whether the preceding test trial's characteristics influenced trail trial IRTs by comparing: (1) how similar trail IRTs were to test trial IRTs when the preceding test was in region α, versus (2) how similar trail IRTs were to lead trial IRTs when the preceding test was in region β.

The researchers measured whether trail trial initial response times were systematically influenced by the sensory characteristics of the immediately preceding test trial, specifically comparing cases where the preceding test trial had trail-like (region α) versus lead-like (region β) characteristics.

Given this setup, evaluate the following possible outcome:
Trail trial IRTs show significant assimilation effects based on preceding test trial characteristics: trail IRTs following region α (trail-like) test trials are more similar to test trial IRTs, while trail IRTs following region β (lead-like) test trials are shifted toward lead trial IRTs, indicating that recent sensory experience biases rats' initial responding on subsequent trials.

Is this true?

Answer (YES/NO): NO